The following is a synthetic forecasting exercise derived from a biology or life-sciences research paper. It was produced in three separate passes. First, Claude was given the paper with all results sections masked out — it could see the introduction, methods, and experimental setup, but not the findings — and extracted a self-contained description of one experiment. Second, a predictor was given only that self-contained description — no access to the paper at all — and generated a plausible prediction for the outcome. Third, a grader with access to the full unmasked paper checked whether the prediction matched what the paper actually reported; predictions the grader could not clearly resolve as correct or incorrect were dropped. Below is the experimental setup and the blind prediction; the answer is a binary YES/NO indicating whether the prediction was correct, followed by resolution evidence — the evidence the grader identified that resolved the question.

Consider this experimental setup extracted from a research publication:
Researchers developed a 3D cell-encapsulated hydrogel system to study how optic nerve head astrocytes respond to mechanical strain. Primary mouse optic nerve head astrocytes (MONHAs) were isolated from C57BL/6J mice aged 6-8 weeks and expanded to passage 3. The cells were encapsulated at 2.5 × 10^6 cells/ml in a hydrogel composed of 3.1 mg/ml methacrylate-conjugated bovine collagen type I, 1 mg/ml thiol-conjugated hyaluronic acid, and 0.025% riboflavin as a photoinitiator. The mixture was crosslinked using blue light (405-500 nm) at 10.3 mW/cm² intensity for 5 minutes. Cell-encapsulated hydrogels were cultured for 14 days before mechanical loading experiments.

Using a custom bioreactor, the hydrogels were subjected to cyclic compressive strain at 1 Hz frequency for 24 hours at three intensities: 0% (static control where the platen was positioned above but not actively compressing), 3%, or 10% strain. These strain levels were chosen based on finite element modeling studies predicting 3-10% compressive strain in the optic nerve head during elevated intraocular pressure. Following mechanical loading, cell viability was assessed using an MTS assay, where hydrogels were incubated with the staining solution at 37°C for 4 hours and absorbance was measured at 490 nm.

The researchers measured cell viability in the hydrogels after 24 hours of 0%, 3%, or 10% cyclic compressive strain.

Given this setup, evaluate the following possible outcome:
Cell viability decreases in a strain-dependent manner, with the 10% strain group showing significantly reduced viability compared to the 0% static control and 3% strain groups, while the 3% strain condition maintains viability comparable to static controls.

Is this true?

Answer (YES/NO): NO